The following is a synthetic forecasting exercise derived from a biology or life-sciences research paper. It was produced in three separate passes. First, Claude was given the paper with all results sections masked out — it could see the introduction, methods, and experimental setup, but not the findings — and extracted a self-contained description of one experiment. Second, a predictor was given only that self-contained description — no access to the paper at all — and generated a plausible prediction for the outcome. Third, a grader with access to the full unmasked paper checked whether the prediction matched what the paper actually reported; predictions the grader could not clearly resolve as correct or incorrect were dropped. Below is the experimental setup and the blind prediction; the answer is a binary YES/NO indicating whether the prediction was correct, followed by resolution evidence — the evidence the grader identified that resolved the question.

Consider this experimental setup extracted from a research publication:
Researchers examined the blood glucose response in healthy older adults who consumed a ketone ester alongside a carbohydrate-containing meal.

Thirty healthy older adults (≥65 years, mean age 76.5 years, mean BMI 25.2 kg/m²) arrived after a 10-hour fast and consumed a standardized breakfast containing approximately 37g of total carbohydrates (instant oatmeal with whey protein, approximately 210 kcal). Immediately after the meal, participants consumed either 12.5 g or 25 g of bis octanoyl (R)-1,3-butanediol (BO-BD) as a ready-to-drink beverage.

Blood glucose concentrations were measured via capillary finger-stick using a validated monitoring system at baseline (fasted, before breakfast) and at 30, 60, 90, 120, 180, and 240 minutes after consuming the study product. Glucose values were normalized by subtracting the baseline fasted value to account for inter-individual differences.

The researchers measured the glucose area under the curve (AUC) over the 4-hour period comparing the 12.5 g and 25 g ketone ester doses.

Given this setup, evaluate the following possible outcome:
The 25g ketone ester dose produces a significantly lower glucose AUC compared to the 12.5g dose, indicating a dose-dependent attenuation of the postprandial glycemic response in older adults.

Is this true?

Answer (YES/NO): YES